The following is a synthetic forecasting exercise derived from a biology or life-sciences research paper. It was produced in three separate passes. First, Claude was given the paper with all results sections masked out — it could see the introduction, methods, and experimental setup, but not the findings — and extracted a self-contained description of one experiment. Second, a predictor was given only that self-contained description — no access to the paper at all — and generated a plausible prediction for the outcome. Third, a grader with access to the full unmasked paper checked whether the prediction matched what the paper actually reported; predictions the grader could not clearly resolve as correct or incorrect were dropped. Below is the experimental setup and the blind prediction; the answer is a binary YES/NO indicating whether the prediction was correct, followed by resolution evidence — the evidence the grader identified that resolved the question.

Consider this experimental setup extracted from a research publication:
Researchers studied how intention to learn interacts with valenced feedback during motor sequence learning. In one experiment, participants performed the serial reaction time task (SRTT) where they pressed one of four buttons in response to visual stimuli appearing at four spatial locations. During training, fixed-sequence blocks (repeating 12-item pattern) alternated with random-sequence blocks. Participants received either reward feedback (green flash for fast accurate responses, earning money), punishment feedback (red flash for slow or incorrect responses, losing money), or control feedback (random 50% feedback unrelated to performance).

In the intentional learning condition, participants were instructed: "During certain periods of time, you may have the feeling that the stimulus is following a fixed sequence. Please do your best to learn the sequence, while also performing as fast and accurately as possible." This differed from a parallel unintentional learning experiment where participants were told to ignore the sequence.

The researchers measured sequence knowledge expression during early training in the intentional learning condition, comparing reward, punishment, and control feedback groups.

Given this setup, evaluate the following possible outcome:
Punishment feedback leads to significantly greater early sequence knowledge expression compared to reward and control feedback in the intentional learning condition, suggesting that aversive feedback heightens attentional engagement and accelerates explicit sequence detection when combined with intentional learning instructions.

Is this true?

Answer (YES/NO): NO